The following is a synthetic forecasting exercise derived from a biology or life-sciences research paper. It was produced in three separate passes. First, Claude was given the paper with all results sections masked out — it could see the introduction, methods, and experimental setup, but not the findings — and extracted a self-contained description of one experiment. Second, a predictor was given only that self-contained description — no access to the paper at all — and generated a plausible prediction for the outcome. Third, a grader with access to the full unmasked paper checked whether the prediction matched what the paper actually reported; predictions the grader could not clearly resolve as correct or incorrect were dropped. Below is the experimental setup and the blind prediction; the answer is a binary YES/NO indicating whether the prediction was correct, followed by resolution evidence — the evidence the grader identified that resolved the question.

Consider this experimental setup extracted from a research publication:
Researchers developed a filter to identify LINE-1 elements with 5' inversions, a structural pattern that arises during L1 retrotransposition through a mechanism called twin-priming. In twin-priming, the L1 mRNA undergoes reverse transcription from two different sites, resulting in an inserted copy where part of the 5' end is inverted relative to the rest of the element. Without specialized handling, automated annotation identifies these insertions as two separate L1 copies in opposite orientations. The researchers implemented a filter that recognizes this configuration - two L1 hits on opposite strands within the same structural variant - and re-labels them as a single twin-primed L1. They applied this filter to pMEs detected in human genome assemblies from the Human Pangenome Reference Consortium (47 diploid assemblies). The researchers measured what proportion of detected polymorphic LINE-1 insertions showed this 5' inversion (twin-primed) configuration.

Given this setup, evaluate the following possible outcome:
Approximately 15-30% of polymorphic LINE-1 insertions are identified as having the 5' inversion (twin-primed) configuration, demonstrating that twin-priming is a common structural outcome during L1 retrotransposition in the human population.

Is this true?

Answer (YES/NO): YES